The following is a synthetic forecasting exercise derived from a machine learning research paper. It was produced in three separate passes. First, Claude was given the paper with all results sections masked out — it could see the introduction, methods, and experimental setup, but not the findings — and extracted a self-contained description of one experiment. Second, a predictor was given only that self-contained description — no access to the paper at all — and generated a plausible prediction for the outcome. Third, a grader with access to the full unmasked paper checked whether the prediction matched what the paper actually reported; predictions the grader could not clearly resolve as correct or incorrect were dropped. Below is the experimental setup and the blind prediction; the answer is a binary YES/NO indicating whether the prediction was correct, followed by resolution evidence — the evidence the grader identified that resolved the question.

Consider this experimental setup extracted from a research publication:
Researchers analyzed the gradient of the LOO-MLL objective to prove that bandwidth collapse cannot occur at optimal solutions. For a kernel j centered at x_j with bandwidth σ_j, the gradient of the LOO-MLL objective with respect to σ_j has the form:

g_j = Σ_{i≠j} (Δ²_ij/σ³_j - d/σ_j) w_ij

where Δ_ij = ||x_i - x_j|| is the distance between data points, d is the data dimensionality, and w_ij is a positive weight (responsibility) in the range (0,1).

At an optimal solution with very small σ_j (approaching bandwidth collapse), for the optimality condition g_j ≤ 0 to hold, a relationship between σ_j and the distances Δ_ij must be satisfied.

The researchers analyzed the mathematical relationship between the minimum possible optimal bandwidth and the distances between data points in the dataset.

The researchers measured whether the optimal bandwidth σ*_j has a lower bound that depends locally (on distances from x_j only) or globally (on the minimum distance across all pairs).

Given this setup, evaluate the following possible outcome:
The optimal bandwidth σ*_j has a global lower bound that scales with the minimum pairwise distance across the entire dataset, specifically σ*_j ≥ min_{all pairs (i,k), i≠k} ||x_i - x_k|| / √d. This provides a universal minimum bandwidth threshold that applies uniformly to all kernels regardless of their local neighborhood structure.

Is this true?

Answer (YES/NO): NO